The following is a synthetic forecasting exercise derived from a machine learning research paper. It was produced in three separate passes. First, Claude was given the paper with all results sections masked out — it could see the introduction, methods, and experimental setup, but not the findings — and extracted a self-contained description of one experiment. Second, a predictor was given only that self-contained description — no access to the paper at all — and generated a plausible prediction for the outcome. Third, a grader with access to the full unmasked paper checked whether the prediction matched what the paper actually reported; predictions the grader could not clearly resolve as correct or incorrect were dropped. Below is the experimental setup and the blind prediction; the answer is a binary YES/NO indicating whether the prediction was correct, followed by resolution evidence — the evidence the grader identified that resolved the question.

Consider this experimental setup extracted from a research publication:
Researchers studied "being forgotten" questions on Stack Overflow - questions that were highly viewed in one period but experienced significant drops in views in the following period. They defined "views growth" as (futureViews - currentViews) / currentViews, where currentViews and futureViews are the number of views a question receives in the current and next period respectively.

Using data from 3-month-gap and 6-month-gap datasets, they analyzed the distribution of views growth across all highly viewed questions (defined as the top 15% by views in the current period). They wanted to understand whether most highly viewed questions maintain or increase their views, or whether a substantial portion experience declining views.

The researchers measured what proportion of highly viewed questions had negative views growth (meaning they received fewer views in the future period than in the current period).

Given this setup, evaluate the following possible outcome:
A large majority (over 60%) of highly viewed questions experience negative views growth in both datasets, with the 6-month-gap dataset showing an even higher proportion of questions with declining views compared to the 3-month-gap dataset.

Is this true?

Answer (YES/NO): NO